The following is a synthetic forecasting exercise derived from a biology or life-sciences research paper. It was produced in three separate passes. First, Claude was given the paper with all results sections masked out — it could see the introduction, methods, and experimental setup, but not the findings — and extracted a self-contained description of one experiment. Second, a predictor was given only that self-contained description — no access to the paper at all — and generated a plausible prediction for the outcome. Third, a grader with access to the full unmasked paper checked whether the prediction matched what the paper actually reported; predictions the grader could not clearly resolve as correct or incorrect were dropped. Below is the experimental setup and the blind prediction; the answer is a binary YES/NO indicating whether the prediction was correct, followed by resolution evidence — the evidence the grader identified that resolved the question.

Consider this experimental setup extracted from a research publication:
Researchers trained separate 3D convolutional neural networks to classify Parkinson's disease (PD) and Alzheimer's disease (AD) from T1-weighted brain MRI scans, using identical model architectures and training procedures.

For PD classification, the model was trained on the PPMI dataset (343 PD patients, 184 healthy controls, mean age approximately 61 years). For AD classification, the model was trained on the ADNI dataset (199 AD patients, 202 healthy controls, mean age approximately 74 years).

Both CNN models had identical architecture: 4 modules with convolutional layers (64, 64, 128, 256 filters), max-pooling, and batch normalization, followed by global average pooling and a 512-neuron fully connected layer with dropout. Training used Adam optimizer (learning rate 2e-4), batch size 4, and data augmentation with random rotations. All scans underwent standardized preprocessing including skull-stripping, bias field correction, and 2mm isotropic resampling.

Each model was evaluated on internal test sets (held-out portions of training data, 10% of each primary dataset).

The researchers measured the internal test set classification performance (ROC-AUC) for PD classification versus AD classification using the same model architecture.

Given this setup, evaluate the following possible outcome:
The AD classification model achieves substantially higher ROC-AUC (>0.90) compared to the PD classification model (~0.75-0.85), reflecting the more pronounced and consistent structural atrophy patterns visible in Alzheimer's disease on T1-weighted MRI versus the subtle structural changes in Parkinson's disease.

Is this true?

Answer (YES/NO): NO